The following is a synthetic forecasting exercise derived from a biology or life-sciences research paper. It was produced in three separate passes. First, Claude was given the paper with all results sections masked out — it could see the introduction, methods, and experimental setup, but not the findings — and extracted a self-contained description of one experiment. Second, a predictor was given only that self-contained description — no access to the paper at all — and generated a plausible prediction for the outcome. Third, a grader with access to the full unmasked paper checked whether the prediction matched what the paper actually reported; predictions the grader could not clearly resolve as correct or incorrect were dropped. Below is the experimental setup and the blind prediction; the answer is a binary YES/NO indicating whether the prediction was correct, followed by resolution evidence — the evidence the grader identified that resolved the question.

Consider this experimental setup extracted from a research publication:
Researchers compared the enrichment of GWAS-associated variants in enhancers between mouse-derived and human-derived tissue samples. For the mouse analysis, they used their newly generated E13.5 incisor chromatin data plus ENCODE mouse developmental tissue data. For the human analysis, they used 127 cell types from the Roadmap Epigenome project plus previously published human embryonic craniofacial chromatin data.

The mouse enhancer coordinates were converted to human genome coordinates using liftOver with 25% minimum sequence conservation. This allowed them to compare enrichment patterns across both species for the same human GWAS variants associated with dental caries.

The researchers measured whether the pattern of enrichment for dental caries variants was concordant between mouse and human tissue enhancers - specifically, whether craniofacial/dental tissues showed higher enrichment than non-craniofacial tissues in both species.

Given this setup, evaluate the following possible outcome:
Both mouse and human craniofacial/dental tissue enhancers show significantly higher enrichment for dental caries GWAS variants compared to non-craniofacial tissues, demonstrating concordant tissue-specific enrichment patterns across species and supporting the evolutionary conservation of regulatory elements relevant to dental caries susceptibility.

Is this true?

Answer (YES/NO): NO